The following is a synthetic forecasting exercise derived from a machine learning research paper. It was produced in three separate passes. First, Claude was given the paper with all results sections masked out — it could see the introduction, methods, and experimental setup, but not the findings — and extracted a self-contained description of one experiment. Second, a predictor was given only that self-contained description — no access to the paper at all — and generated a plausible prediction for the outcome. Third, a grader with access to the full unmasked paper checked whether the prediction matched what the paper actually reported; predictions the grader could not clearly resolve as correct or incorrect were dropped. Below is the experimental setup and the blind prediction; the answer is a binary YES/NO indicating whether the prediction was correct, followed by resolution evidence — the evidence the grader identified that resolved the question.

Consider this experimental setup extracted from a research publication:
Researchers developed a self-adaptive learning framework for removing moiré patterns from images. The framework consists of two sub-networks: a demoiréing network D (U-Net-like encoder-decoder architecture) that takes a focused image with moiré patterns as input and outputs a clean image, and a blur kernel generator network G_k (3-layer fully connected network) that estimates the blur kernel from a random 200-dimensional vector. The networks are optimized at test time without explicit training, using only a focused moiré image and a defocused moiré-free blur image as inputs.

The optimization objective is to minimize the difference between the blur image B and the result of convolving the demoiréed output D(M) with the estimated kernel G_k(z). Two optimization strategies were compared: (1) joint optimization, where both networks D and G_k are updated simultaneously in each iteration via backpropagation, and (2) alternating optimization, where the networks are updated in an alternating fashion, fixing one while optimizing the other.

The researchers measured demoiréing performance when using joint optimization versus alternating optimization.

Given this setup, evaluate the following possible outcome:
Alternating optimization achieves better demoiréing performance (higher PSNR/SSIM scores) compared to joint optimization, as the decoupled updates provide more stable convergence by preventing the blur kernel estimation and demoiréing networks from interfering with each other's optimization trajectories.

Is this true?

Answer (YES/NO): NO